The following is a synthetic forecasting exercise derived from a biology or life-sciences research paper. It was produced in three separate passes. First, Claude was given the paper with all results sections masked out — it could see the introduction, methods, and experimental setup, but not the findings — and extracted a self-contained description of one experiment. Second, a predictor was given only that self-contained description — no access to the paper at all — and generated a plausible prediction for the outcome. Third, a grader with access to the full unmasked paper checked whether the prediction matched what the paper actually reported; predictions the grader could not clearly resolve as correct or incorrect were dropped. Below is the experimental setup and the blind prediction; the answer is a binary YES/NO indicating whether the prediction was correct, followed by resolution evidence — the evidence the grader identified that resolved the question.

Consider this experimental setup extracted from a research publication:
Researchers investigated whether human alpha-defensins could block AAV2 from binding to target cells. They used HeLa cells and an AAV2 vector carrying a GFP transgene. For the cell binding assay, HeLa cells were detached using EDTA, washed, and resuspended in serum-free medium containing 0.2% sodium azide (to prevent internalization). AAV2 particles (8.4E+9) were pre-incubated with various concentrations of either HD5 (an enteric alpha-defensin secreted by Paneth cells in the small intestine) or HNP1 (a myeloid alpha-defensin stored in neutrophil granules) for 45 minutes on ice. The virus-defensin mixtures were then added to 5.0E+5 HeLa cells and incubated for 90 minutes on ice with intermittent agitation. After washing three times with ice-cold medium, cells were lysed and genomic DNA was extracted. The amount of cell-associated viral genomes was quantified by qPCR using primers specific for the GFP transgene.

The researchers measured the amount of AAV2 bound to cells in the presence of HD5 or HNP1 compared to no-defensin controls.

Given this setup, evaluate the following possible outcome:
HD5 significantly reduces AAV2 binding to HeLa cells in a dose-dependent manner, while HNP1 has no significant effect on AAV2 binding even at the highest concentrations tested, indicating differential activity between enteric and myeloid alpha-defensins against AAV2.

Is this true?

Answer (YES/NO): YES